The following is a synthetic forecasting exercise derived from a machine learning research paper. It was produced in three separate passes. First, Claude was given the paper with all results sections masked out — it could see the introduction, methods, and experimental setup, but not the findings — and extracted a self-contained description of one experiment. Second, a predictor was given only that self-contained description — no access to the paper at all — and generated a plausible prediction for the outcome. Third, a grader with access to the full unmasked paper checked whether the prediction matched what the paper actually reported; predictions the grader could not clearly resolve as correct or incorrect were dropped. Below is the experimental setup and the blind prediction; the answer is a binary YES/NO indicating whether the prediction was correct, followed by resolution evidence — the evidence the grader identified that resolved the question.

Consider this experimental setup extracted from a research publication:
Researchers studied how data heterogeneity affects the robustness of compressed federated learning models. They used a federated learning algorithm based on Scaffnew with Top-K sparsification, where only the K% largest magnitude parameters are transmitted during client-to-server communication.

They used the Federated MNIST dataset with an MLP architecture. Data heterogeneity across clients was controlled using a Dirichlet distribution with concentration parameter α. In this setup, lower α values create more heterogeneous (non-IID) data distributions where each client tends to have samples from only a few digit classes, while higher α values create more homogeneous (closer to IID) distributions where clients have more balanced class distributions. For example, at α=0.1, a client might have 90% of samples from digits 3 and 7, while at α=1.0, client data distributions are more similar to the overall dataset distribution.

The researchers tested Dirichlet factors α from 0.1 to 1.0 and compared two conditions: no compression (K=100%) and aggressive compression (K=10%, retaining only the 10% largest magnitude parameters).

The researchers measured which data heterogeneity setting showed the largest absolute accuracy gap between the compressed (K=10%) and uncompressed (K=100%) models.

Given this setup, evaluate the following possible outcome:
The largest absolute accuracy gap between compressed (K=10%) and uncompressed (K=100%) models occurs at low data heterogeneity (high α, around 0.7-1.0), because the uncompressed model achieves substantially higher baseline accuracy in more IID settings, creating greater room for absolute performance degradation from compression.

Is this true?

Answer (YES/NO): NO